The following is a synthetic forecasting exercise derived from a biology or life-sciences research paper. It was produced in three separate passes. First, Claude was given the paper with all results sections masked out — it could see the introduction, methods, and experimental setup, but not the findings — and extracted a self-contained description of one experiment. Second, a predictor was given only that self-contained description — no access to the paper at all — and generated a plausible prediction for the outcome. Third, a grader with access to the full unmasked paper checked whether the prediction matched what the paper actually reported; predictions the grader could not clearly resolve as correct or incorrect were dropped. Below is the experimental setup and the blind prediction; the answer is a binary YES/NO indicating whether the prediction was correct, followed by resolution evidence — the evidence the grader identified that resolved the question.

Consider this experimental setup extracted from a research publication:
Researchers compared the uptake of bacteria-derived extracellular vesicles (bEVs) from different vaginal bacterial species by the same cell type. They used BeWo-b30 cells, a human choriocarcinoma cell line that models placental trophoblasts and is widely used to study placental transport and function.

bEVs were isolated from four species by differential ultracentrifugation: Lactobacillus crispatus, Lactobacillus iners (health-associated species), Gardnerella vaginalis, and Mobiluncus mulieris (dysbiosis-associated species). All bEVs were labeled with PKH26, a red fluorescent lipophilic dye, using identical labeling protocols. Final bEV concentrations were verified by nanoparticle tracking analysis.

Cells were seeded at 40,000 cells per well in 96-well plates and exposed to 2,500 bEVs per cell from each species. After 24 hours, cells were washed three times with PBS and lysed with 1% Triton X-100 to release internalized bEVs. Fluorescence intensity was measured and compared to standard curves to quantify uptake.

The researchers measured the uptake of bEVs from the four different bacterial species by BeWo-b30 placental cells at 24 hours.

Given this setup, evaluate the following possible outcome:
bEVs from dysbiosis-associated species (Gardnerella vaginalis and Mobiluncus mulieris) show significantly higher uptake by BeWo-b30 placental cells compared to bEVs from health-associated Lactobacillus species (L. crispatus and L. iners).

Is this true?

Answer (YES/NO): NO